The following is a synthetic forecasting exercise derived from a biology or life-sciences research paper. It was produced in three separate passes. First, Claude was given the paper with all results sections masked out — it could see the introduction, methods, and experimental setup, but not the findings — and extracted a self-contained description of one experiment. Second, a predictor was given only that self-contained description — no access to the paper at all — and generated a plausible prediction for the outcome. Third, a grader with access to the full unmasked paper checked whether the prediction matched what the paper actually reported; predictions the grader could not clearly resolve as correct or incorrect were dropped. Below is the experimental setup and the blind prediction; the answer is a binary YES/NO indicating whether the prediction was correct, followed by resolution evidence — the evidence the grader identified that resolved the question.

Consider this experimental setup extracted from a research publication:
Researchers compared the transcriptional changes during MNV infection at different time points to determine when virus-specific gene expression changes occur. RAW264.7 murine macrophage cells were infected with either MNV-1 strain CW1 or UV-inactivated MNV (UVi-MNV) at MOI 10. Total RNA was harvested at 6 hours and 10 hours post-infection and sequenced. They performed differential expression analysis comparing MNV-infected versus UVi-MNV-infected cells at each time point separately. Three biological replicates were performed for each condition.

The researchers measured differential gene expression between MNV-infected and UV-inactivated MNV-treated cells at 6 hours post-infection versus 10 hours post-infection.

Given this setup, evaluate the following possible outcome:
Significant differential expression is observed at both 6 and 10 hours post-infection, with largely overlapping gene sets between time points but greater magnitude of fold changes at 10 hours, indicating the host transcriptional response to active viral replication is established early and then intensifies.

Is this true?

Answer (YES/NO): NO